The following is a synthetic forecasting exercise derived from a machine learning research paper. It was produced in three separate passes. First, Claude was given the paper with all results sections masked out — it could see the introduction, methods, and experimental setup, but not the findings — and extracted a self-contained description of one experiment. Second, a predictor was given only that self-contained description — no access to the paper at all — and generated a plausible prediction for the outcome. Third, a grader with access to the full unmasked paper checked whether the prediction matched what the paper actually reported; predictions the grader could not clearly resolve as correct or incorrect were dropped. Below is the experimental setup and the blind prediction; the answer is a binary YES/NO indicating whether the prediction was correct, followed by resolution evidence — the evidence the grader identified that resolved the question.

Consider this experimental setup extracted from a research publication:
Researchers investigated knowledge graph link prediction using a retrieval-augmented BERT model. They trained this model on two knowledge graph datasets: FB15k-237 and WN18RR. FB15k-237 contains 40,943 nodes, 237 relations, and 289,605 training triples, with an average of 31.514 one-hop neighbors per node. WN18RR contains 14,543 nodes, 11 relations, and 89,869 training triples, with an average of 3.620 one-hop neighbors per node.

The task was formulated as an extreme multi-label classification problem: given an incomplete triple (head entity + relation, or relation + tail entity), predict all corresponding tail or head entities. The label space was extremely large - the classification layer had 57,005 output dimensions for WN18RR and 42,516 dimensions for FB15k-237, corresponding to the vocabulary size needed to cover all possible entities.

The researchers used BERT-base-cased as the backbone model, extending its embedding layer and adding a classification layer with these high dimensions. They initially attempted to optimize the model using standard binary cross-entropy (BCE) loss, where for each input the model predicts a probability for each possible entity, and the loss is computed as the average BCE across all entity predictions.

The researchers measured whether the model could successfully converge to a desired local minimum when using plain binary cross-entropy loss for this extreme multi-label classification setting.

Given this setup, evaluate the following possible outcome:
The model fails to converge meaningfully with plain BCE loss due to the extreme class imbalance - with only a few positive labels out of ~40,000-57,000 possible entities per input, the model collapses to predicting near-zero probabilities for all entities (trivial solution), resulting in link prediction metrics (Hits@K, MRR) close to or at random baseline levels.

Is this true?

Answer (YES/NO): YES